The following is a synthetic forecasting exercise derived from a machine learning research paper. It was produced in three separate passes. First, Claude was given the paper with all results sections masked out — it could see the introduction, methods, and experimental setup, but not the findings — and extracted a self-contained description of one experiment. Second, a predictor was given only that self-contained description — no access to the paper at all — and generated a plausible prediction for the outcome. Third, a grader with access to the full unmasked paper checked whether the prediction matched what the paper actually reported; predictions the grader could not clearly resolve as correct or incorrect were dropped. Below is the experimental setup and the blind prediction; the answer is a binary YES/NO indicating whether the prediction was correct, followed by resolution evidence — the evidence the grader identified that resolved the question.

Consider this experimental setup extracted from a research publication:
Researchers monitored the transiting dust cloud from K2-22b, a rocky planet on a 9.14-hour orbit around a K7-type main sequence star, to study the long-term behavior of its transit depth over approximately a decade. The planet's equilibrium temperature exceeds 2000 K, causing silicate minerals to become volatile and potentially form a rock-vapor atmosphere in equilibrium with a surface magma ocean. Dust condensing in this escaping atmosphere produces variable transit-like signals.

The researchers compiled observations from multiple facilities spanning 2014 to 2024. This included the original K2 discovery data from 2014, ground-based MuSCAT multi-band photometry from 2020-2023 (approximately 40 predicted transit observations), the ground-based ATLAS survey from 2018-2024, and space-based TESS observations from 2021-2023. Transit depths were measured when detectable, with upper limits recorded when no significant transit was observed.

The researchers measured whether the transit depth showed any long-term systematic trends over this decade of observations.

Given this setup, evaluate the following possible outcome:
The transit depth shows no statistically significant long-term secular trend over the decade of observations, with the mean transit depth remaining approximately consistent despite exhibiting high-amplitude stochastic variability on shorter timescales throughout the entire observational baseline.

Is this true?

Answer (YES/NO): NO